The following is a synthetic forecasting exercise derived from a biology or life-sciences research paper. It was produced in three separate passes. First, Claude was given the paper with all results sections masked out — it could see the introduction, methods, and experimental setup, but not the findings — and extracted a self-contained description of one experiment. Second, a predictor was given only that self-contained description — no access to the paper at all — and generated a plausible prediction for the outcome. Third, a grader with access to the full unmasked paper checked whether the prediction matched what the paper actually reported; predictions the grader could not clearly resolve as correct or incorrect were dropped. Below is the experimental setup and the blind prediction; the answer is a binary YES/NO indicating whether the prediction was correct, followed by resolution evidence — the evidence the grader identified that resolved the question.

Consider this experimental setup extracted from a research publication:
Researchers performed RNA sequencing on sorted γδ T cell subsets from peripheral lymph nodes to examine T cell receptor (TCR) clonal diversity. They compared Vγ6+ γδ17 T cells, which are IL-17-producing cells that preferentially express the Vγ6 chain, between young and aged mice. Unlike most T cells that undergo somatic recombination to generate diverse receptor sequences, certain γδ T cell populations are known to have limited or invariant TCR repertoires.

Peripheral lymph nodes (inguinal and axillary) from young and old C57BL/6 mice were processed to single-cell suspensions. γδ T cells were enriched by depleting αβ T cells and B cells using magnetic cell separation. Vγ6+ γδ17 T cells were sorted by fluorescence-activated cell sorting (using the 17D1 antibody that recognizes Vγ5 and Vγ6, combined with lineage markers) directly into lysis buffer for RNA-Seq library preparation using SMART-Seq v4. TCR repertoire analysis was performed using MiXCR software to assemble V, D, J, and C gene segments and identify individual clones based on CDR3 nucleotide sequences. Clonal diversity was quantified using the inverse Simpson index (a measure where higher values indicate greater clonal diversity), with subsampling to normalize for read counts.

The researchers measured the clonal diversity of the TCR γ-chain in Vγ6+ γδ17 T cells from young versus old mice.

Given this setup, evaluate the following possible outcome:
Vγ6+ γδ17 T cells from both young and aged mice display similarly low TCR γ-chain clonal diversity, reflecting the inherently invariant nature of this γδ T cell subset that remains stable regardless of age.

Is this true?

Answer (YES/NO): YES